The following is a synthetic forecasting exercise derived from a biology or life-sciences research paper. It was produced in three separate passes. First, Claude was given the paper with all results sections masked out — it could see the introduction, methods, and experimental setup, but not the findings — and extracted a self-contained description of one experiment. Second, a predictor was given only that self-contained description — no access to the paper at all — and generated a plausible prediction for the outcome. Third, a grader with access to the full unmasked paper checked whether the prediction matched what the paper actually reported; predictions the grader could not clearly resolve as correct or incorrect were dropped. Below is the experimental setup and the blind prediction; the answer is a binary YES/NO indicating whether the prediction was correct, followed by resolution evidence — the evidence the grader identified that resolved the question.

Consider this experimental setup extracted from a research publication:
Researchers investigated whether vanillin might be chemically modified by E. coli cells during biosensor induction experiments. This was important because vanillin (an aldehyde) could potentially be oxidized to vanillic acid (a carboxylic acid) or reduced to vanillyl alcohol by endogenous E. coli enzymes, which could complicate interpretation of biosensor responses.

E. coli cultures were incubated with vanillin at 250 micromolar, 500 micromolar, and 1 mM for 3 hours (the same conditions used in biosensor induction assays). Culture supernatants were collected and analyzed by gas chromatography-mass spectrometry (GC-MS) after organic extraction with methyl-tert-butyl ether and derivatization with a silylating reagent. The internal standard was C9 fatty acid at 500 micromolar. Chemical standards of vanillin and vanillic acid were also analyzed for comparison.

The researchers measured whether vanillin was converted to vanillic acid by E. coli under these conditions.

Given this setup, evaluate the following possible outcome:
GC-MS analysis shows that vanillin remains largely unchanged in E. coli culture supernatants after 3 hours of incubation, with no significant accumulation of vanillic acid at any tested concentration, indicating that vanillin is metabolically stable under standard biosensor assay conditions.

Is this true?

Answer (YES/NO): NO